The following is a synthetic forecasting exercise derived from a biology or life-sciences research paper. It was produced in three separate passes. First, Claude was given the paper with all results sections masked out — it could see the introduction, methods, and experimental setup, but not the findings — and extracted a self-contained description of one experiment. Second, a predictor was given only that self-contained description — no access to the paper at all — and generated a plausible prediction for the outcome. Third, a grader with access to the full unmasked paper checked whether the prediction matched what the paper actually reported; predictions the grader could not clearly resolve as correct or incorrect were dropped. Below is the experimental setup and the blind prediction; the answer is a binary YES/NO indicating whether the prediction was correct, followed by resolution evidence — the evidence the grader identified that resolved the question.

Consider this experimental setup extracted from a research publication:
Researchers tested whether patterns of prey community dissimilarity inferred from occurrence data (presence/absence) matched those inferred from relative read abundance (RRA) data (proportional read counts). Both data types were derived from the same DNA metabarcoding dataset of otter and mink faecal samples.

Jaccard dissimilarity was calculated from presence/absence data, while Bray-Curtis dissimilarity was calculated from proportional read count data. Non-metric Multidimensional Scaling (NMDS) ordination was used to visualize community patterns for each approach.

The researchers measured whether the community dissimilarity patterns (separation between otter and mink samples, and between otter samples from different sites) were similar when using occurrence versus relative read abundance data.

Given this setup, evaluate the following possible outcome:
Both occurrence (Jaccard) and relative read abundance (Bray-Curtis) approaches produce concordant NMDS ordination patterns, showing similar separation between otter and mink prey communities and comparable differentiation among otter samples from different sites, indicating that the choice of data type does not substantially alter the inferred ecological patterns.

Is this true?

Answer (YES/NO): YES